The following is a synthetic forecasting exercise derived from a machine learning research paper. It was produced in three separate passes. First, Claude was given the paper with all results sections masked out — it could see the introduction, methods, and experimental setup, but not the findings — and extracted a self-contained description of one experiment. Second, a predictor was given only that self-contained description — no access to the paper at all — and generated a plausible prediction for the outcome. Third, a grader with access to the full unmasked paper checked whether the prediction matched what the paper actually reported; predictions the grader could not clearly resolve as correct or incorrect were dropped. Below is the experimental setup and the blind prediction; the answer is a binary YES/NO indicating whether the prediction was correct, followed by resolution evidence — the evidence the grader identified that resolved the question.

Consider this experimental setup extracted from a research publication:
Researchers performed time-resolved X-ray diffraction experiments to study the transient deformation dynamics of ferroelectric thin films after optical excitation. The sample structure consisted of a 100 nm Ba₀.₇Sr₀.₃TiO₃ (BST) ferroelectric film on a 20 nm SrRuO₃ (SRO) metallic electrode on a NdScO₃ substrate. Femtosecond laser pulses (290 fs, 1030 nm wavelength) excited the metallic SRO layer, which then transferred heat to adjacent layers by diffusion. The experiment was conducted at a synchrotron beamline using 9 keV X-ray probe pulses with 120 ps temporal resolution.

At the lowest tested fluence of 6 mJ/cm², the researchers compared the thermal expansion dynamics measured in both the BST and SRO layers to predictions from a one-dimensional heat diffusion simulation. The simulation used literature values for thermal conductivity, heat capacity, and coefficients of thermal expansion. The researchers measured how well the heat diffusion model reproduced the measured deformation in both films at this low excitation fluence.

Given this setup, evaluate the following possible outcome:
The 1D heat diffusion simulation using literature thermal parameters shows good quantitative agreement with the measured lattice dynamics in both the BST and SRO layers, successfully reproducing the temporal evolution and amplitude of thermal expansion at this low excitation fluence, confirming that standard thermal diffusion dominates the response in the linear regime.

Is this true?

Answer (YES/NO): YES